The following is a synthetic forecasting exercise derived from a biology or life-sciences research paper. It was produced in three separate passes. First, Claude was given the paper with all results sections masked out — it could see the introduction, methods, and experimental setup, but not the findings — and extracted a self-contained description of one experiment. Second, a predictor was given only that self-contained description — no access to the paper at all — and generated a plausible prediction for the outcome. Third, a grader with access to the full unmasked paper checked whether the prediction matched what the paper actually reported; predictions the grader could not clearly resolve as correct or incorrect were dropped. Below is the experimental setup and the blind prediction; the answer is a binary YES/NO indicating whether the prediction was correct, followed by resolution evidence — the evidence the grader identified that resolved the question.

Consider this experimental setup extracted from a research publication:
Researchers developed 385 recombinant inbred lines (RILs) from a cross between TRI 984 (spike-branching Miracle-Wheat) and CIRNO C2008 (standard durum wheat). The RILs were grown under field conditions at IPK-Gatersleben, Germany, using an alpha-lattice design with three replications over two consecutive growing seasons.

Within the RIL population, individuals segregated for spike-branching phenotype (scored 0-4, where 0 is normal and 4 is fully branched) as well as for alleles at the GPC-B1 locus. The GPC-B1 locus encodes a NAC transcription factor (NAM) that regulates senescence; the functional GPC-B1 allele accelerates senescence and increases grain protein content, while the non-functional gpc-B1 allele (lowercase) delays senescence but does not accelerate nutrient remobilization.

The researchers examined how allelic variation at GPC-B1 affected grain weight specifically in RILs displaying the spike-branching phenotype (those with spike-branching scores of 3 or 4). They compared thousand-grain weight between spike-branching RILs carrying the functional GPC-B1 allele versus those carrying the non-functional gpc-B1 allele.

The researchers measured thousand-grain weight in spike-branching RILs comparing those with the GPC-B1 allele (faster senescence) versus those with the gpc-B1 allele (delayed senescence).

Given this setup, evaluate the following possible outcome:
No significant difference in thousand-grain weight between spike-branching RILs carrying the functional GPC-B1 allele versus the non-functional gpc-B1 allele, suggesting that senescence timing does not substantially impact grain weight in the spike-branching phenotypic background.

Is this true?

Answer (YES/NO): NO